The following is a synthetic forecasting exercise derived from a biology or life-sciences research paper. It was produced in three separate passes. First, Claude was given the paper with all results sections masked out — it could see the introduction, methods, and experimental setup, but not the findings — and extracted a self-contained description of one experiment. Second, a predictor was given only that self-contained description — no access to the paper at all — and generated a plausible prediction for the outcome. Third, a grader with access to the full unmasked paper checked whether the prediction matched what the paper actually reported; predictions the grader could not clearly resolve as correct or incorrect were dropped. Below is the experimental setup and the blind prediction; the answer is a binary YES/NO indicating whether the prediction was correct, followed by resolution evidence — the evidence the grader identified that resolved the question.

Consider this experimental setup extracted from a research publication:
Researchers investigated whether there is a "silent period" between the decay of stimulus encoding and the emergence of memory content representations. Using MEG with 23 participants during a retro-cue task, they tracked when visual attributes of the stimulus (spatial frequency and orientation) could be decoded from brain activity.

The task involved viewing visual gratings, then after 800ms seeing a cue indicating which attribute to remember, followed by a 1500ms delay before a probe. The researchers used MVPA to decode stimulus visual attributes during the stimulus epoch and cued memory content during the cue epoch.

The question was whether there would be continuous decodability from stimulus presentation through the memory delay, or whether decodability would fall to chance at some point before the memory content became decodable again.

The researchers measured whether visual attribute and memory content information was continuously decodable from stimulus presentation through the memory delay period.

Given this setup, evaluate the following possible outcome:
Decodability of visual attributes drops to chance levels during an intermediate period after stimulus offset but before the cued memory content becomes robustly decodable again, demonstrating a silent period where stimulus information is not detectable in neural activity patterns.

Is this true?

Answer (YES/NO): YES